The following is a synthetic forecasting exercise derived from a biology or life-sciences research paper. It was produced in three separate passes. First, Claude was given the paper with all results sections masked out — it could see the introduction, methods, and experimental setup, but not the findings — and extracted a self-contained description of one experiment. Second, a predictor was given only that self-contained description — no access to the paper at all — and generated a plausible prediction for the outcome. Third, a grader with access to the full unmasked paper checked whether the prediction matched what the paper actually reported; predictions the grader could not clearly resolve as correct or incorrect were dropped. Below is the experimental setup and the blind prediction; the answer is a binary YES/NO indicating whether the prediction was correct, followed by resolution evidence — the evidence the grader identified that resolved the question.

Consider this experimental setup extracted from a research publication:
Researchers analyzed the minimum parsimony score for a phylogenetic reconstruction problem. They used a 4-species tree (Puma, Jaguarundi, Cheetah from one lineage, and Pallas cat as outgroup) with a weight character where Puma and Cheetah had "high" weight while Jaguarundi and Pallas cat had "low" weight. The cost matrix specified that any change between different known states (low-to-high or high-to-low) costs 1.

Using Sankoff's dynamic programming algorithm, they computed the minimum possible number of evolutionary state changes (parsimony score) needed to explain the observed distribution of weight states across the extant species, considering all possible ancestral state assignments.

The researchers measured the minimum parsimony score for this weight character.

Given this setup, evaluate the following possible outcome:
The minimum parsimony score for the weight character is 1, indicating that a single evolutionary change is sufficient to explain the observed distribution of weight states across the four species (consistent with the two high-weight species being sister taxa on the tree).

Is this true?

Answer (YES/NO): NO